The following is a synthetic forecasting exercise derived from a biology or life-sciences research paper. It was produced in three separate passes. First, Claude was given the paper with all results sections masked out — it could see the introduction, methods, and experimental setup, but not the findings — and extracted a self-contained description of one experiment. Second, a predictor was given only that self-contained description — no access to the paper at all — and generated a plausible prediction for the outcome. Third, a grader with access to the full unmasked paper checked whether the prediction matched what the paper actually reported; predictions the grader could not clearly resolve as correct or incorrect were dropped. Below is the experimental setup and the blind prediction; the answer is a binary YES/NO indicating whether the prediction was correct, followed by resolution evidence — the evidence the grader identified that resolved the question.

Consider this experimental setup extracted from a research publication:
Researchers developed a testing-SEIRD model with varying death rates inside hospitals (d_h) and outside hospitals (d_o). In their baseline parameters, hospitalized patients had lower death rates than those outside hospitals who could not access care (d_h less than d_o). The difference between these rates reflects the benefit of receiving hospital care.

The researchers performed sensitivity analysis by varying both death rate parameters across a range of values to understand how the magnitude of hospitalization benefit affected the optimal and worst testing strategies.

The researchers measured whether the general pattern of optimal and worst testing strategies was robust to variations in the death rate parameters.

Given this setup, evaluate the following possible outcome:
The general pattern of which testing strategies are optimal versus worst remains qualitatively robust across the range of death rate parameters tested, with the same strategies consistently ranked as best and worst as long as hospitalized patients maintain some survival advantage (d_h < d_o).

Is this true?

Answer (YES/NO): YES